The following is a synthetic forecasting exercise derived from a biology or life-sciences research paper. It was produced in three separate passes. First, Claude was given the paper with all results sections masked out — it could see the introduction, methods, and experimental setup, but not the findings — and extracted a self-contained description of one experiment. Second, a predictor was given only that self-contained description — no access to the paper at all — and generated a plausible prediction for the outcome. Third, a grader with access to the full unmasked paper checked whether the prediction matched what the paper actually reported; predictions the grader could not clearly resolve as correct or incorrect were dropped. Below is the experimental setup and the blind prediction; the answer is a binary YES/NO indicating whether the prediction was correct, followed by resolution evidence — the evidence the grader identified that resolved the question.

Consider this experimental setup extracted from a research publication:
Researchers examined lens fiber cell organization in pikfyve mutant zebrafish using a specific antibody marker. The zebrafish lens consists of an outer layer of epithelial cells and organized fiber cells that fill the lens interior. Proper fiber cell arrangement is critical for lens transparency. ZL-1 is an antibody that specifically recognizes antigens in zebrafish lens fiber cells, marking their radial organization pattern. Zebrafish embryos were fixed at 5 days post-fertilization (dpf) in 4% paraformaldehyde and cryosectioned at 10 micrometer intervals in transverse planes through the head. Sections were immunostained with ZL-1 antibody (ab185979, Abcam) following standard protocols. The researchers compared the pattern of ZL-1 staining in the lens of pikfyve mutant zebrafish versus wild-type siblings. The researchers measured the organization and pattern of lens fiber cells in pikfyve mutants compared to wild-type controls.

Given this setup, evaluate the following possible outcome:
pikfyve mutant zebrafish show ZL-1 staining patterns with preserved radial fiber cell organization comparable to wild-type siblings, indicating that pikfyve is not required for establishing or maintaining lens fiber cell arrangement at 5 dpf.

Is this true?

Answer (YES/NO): NO